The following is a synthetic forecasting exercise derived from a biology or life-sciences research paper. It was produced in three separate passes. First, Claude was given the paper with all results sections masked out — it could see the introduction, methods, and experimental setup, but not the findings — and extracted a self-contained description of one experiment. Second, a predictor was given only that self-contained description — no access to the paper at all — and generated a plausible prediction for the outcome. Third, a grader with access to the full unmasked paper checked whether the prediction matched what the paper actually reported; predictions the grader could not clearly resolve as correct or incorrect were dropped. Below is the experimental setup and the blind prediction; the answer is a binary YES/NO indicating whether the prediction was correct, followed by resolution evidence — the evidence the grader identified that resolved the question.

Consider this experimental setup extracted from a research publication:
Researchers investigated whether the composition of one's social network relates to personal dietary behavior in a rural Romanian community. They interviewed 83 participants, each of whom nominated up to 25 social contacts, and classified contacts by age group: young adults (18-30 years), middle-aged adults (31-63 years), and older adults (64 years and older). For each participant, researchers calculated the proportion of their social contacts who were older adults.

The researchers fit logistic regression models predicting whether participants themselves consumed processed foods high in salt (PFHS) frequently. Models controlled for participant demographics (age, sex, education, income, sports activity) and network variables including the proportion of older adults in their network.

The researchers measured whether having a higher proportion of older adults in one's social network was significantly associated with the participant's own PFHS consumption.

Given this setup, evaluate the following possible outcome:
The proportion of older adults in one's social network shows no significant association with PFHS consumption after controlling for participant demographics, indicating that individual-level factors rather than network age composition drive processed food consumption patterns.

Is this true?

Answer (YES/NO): NO